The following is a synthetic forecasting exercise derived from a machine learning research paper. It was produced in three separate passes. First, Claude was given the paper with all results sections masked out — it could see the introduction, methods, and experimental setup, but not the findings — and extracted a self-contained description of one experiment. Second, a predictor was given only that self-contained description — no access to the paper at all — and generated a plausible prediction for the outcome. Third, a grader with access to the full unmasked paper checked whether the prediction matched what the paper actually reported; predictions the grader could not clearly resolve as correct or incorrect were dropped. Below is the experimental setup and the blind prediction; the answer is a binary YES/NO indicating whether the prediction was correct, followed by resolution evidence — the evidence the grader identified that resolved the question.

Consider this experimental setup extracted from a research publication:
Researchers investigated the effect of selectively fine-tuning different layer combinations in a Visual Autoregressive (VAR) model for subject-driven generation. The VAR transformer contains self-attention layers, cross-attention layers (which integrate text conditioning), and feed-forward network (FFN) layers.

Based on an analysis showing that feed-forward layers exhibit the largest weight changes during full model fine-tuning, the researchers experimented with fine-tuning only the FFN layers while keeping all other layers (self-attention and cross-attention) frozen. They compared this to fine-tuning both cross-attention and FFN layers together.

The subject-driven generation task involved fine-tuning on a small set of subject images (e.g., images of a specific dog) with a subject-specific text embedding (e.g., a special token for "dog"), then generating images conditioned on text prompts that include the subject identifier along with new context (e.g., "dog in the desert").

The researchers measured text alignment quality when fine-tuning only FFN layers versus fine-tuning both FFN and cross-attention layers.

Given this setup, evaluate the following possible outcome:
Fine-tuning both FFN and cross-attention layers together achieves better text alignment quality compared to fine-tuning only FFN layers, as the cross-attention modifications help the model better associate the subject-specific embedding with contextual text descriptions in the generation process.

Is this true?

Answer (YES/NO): YES